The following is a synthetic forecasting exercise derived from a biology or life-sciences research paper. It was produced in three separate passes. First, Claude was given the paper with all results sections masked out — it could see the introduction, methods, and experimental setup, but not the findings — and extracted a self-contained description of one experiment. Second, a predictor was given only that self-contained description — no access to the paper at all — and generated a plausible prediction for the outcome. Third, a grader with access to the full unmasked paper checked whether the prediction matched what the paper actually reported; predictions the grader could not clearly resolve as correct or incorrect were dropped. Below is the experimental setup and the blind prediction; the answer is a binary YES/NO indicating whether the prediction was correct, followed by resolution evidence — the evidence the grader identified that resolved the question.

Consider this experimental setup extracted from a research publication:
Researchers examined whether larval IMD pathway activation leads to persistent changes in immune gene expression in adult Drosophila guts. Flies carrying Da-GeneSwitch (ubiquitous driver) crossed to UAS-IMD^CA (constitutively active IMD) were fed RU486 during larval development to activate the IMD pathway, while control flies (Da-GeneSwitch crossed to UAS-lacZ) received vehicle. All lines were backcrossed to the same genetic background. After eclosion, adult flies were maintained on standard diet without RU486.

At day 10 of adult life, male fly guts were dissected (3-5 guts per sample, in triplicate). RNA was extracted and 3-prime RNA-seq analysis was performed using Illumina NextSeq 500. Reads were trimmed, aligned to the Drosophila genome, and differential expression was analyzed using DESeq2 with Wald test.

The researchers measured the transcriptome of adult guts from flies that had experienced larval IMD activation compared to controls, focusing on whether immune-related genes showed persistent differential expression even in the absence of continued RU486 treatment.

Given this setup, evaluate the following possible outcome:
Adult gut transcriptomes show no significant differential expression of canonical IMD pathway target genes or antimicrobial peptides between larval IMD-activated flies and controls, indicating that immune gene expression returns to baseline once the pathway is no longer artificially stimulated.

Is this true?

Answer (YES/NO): NO